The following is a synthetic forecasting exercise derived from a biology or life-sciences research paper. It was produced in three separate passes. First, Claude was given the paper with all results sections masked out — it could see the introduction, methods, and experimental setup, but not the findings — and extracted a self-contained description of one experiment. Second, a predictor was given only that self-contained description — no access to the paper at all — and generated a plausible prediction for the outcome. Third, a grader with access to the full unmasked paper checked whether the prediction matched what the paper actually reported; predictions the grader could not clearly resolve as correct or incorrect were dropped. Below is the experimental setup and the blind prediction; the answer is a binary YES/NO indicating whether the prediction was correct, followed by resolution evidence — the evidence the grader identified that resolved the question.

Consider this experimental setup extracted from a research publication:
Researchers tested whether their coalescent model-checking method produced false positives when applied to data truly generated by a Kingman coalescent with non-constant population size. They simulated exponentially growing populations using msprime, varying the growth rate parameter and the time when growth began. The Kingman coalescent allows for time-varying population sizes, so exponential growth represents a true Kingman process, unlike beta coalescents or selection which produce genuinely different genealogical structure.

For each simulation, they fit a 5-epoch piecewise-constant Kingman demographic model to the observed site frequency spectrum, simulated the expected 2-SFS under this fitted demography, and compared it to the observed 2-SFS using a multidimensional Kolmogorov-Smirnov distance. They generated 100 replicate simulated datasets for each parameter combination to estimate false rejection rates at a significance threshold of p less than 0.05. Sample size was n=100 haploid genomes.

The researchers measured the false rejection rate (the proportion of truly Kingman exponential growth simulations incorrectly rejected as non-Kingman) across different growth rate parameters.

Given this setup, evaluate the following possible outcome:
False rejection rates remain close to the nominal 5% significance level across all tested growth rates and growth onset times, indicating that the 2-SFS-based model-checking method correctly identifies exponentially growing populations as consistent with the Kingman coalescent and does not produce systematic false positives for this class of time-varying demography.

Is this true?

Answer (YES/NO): YES